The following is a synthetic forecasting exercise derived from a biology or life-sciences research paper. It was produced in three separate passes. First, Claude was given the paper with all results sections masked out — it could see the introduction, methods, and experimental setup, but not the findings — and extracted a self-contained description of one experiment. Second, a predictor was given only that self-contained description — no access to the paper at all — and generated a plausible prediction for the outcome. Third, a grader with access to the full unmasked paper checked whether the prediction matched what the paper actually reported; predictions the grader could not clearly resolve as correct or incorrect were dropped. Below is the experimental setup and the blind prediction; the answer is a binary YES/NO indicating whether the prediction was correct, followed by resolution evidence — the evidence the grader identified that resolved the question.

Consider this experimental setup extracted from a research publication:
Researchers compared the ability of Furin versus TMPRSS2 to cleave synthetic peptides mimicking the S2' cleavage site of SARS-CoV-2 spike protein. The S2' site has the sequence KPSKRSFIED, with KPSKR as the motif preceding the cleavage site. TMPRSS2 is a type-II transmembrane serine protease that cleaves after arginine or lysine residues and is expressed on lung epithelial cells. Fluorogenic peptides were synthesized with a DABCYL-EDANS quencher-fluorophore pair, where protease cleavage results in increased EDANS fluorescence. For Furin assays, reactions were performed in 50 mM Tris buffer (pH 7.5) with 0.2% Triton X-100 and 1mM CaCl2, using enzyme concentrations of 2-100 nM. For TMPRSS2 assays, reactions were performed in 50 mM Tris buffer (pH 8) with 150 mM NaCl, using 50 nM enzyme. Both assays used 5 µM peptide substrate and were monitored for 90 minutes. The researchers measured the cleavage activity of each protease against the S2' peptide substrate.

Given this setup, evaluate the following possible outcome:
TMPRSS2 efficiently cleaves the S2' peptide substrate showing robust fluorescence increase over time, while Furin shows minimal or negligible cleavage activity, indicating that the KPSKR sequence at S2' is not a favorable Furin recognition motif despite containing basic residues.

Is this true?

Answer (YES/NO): NO